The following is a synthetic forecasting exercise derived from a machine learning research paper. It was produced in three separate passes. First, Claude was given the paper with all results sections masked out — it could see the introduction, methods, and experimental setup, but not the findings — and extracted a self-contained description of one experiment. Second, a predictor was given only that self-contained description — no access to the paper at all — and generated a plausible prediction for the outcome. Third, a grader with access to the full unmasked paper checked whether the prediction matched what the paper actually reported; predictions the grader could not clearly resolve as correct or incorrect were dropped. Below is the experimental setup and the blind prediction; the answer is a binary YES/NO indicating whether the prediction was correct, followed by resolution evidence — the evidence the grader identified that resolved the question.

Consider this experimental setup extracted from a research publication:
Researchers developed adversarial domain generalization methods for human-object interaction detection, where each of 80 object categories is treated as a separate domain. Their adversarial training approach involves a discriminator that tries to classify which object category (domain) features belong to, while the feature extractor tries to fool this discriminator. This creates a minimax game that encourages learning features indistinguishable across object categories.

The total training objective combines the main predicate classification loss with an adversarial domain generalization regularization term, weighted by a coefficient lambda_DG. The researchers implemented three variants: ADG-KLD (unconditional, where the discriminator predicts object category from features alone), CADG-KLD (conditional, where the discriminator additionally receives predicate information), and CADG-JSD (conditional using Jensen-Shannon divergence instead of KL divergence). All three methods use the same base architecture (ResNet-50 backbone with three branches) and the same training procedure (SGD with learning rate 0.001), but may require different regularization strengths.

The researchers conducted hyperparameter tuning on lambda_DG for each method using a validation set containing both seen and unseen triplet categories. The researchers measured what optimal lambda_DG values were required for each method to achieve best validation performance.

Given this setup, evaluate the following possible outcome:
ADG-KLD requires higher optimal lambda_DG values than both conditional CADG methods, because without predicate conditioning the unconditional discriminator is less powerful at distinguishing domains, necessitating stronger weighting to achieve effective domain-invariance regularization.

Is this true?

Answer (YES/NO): NO